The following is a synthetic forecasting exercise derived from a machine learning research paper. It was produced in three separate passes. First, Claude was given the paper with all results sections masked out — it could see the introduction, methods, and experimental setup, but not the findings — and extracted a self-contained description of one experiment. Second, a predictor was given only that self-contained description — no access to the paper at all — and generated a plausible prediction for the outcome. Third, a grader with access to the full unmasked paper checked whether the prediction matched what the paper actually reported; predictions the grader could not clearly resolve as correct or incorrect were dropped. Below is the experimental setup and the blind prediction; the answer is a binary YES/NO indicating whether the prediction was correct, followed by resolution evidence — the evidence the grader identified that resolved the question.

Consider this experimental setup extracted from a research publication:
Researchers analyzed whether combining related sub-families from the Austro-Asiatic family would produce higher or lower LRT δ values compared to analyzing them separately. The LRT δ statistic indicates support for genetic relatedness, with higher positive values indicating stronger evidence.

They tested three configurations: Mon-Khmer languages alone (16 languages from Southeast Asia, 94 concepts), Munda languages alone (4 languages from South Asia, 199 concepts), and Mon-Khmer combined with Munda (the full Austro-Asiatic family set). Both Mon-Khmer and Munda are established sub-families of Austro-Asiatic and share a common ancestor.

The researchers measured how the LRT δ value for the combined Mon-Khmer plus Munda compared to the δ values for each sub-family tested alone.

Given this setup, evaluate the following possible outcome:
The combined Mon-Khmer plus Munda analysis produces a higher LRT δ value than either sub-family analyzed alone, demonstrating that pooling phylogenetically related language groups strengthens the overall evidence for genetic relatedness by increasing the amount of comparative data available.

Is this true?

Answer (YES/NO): YES